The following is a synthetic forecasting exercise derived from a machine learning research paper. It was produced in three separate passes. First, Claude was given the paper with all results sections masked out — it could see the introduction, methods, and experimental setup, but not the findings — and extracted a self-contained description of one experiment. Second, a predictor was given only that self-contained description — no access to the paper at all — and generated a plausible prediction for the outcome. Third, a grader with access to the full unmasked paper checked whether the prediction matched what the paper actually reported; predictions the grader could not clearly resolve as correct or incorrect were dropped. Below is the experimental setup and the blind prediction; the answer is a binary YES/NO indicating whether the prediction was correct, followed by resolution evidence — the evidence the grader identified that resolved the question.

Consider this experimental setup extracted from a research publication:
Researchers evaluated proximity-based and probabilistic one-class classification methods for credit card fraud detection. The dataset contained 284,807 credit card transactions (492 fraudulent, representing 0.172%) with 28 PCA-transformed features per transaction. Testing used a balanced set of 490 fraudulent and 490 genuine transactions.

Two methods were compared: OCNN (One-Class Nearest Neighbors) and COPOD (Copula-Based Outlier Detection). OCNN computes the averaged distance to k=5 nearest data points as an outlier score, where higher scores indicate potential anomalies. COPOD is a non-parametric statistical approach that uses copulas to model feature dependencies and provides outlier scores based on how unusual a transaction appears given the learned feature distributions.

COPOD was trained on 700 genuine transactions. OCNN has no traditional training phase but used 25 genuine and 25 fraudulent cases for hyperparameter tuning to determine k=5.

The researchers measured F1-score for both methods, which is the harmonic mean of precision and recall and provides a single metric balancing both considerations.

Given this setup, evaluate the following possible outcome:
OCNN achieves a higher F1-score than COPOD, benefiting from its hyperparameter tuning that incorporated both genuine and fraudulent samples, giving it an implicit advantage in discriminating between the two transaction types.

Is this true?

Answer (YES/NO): YES